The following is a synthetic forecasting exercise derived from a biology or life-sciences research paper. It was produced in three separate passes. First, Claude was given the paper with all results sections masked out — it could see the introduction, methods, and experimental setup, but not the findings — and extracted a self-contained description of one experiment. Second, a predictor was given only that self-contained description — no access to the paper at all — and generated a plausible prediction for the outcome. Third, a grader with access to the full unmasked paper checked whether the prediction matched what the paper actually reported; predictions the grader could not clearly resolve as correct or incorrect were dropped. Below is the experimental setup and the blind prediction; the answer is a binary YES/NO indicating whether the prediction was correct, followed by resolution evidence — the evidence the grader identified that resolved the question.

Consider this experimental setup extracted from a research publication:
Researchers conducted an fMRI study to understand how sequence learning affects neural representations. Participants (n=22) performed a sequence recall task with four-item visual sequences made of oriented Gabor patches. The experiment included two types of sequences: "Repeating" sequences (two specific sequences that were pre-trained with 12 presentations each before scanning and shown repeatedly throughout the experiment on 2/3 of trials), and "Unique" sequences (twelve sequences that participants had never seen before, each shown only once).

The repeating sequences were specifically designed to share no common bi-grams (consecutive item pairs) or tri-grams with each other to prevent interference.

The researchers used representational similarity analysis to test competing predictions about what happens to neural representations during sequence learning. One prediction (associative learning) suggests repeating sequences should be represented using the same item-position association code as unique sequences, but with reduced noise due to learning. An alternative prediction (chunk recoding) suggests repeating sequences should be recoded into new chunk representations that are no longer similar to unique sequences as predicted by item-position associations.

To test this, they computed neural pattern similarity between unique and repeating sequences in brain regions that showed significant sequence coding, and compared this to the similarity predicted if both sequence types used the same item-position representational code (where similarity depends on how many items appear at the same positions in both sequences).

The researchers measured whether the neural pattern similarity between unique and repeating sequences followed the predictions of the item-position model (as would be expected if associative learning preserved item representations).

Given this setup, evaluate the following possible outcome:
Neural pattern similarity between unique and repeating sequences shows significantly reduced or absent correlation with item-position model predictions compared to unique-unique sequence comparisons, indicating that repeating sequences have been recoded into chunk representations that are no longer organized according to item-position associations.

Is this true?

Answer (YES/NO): YES